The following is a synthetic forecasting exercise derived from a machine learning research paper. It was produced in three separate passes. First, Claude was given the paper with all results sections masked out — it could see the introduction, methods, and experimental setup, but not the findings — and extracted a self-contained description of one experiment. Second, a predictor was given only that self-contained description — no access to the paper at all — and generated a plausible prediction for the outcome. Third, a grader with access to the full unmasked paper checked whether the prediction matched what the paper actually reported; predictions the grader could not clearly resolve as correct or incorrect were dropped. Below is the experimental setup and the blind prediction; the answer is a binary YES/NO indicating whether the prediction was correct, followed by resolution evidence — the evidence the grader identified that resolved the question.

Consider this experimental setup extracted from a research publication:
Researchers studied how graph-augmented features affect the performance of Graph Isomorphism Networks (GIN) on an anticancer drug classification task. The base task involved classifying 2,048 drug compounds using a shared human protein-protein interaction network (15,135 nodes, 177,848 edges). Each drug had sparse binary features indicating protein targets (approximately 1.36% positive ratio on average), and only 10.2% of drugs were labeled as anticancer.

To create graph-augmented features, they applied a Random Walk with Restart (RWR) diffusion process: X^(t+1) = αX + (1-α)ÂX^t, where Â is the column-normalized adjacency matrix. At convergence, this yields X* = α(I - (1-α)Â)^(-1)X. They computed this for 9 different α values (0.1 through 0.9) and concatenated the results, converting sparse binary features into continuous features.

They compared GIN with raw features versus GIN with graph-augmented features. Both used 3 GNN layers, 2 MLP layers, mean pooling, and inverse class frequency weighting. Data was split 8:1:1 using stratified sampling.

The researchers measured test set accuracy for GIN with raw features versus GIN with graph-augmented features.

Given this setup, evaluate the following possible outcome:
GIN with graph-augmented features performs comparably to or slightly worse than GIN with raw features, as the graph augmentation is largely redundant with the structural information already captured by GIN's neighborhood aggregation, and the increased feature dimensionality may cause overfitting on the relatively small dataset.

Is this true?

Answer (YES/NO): NO